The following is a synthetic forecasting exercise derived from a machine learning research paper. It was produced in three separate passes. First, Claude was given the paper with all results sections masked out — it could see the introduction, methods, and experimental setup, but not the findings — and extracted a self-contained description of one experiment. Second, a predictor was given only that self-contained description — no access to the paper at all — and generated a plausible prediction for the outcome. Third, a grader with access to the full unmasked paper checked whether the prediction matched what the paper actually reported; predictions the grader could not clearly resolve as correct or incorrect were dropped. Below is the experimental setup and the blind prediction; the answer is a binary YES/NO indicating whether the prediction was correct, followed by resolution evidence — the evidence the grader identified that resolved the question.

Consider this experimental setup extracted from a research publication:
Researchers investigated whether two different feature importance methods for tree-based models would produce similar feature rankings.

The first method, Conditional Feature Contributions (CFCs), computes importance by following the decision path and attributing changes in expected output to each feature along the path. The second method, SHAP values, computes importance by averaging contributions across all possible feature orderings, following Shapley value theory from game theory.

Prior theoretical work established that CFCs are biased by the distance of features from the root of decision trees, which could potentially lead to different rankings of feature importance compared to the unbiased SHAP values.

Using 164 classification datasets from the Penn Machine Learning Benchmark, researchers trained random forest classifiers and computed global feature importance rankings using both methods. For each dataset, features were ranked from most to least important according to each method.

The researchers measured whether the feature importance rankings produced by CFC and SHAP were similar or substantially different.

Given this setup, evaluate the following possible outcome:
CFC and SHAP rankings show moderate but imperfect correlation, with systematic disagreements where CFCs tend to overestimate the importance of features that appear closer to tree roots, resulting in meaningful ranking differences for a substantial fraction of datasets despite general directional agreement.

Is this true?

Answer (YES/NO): NO